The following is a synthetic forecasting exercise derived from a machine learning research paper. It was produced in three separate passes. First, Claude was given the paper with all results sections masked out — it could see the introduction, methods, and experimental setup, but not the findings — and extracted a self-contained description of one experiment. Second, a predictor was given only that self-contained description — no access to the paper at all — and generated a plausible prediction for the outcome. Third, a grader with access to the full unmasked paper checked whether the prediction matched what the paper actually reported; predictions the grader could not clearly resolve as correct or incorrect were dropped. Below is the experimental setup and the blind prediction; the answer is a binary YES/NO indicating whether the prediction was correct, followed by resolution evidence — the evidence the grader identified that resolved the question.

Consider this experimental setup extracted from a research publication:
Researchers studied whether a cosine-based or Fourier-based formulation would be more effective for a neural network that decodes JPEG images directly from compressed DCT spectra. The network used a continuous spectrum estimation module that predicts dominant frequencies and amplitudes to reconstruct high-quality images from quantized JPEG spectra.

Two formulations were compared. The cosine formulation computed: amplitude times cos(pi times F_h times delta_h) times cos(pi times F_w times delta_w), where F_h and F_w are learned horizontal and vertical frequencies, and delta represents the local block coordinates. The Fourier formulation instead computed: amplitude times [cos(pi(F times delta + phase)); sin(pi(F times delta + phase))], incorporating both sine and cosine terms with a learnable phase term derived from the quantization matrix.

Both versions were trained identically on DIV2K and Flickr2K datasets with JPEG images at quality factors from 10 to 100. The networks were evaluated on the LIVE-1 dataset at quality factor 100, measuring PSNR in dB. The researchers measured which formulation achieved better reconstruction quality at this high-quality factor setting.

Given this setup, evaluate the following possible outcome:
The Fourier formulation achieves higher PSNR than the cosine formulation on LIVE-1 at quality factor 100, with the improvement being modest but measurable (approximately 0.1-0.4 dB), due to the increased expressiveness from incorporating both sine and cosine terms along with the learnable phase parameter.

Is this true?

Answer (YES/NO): NO